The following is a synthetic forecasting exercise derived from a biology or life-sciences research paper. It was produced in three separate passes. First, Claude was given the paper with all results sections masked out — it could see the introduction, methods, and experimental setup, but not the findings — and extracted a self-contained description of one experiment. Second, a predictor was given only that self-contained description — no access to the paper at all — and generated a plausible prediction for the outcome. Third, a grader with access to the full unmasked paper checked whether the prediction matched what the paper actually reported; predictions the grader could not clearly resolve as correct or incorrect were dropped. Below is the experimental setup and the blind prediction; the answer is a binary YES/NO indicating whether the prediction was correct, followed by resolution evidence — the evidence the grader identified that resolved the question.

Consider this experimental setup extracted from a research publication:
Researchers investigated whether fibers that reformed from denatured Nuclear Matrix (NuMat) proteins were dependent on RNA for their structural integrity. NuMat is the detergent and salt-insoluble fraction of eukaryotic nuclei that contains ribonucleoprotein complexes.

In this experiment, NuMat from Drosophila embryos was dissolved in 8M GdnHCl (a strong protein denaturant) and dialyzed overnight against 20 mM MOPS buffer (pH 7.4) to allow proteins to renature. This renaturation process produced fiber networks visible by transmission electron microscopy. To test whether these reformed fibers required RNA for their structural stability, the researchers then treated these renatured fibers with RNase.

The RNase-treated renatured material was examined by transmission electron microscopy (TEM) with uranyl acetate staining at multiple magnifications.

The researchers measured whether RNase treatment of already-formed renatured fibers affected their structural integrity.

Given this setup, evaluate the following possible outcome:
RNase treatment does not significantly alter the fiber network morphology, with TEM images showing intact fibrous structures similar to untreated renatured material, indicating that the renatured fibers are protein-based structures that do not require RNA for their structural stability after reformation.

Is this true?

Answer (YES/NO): NO